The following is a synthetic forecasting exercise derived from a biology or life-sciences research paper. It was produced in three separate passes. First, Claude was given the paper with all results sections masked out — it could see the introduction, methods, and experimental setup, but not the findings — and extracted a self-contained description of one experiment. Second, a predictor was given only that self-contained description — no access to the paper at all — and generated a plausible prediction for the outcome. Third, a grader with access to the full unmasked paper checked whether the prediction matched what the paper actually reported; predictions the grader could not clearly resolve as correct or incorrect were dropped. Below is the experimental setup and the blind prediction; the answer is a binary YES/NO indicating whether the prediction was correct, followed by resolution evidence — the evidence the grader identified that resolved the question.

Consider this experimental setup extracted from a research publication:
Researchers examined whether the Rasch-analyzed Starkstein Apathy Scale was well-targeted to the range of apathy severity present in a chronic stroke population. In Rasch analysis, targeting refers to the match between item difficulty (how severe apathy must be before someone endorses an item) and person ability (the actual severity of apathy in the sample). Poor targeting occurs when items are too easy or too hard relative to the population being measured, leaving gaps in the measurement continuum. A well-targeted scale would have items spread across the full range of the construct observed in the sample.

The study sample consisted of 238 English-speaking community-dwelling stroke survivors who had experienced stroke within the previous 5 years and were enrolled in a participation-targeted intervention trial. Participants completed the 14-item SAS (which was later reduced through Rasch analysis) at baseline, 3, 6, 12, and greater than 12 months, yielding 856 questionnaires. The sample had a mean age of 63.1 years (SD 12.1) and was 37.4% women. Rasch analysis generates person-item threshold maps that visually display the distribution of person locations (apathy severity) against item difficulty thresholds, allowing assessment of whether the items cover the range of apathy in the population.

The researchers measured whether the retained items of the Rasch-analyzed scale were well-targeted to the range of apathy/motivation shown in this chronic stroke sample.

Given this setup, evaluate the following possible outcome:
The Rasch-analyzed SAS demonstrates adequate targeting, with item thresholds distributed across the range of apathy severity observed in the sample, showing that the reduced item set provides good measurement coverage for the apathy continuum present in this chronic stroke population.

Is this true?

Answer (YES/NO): NO